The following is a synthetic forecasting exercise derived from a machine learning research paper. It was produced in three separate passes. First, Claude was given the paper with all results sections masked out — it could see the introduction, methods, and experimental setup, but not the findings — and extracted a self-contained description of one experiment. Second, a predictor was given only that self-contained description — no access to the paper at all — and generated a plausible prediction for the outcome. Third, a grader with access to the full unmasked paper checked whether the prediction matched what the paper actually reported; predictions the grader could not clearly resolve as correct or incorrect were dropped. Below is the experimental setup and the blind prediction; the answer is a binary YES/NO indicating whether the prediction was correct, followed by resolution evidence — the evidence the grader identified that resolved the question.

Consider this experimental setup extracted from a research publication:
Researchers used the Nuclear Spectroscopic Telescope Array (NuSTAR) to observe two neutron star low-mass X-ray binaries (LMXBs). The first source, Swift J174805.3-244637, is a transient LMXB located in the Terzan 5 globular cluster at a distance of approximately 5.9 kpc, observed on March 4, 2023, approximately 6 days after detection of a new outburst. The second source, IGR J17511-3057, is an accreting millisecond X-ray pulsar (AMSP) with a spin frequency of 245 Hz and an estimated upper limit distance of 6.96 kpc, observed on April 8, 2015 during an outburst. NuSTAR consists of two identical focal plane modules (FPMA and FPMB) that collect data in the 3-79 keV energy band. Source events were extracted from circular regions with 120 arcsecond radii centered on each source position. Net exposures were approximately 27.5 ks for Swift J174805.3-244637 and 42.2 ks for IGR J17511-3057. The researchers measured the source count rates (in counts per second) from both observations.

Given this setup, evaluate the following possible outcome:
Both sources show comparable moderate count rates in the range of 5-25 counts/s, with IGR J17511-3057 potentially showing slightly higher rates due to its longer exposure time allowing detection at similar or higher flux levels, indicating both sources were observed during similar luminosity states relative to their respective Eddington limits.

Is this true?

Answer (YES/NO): NO